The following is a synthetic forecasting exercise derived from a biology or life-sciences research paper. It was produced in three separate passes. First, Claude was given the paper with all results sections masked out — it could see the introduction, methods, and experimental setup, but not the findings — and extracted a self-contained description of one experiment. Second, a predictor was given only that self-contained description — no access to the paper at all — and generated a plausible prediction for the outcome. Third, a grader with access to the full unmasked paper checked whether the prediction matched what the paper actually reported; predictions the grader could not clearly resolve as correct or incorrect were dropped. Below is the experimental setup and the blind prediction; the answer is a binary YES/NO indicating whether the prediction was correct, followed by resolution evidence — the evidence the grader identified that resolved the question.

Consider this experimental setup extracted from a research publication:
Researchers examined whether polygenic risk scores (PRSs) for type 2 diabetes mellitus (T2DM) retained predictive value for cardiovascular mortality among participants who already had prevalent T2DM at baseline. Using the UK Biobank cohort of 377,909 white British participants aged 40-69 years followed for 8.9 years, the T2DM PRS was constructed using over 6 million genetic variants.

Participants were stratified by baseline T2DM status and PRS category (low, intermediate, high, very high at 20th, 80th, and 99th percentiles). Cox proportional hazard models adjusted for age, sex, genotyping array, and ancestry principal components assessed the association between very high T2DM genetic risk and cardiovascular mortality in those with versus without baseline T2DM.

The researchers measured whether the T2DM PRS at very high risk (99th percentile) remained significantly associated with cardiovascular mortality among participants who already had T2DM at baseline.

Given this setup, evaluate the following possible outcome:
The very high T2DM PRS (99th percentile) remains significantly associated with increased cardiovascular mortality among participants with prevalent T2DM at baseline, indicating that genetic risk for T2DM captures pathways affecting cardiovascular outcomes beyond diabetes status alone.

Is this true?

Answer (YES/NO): YES